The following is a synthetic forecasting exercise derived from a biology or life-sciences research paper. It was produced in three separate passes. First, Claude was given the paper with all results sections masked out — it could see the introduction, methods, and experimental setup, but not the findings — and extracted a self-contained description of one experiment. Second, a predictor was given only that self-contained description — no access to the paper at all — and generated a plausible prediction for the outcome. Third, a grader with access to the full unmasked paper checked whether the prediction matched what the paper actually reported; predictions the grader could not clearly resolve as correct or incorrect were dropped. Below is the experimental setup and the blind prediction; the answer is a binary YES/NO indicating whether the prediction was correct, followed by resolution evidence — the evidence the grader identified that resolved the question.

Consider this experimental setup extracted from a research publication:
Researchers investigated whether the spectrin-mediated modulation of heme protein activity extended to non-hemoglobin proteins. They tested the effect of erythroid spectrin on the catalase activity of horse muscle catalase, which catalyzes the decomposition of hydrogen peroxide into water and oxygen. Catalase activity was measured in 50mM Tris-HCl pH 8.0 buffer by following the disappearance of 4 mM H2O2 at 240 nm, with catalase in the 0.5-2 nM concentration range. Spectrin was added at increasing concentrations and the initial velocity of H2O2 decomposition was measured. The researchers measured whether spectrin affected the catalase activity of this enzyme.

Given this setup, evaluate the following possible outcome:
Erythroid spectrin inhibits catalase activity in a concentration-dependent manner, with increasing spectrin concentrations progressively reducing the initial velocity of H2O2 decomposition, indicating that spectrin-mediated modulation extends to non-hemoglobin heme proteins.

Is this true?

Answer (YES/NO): NO